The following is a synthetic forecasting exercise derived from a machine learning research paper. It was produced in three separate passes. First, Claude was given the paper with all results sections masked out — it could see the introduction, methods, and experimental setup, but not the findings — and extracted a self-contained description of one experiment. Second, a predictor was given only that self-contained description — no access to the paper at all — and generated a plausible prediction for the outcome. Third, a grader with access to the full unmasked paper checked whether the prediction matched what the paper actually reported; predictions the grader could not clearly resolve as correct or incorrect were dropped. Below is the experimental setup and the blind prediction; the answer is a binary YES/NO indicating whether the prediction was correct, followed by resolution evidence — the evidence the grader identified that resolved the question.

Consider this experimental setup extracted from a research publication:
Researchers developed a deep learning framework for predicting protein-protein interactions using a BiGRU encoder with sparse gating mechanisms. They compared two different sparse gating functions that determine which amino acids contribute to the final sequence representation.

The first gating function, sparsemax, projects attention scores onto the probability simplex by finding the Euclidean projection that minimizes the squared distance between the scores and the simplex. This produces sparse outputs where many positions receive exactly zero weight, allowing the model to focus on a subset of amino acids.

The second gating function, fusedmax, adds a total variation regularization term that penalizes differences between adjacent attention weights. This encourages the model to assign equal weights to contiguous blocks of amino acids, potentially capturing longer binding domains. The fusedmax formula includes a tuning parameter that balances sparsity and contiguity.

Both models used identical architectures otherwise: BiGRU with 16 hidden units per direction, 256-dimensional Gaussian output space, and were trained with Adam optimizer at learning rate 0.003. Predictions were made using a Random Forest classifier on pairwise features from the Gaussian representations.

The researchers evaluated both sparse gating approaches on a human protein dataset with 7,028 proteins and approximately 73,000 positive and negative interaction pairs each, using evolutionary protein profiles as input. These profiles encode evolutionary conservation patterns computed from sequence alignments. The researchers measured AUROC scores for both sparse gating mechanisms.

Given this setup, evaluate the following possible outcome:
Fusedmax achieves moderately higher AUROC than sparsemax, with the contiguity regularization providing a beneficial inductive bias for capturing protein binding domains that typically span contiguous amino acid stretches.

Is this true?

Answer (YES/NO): NO